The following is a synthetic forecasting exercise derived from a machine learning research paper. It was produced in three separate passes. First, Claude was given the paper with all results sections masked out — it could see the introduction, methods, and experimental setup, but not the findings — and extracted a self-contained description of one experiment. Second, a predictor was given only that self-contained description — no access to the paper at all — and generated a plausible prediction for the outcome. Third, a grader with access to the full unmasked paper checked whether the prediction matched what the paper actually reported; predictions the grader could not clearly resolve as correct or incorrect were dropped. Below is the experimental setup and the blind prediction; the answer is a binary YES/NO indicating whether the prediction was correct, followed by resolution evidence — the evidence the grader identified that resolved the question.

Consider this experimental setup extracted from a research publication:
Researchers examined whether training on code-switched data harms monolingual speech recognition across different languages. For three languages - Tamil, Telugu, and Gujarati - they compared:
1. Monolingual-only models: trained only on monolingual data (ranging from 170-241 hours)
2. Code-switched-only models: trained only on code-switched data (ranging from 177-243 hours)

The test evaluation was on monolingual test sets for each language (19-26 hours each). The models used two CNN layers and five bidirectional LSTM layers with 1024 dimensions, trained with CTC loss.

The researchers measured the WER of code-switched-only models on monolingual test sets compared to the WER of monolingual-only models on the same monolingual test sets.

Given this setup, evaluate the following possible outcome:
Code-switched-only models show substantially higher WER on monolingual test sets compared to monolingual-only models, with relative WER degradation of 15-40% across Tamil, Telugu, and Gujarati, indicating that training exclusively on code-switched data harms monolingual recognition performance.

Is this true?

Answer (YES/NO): YES